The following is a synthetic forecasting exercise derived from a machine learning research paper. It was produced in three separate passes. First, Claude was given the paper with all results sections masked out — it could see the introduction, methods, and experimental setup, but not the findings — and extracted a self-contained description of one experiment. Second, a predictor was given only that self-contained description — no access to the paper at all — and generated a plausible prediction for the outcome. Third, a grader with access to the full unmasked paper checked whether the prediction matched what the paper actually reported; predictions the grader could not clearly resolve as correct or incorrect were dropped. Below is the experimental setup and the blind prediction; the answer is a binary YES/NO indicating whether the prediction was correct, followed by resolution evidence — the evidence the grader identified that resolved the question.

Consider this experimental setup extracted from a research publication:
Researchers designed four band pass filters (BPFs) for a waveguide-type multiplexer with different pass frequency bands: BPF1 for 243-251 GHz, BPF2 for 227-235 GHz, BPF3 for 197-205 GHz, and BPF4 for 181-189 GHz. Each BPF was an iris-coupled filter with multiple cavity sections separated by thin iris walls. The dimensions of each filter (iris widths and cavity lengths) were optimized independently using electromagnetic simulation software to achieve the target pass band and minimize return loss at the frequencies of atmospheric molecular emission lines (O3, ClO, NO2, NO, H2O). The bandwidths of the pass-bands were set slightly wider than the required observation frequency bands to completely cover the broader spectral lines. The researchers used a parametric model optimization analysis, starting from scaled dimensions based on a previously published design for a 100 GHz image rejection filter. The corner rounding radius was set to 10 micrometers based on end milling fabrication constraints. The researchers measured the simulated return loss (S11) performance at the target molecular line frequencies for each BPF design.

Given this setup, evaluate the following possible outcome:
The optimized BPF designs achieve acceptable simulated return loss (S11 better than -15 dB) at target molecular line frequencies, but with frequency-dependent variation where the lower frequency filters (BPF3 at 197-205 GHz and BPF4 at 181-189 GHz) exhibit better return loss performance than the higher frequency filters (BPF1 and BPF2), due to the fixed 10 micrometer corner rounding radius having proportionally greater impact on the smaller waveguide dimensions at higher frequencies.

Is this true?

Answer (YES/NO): NO